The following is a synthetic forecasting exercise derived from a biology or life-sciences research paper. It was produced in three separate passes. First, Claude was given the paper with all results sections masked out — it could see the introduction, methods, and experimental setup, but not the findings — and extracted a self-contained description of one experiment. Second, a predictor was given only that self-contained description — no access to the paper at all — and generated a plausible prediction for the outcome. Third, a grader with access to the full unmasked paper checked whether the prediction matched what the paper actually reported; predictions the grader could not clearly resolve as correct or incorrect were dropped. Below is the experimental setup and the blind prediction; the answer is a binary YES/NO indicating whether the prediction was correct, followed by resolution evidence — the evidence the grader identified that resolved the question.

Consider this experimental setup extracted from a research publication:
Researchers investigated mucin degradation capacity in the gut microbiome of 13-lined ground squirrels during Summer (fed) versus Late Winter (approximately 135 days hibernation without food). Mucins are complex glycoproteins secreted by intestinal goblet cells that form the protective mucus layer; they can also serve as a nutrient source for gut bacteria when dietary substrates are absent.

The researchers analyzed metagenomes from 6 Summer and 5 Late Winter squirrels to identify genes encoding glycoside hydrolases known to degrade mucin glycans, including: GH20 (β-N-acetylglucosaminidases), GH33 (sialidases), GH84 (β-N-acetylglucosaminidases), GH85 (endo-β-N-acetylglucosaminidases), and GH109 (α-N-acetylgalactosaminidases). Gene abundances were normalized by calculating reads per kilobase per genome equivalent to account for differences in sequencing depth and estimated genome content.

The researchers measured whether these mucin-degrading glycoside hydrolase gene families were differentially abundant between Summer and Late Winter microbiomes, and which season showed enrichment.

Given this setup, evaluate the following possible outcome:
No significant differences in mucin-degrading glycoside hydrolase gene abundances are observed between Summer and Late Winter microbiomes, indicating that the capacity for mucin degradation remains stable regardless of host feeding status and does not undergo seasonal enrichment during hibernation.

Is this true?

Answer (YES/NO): NO